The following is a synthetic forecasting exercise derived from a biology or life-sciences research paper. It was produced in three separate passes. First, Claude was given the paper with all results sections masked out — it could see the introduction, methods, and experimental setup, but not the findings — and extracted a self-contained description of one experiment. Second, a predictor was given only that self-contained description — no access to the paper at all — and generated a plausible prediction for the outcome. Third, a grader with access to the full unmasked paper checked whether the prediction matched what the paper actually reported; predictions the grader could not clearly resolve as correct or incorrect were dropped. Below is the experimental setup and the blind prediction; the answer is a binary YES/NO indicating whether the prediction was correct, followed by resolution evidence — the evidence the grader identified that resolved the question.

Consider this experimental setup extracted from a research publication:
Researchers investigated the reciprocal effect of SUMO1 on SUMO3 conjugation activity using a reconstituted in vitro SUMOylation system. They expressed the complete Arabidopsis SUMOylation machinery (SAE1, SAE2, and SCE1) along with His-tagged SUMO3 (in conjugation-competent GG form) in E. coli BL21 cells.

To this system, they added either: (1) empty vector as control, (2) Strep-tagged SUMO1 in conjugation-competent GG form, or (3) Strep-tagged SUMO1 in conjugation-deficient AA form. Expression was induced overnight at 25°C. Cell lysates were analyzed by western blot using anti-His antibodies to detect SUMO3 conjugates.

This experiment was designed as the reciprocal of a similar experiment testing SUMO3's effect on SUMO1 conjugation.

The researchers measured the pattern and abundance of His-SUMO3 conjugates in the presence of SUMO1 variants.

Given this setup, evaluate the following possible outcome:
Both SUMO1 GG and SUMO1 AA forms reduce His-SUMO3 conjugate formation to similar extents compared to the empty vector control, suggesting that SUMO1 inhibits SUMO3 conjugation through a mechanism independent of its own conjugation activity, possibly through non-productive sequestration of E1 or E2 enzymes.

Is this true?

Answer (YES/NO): NO